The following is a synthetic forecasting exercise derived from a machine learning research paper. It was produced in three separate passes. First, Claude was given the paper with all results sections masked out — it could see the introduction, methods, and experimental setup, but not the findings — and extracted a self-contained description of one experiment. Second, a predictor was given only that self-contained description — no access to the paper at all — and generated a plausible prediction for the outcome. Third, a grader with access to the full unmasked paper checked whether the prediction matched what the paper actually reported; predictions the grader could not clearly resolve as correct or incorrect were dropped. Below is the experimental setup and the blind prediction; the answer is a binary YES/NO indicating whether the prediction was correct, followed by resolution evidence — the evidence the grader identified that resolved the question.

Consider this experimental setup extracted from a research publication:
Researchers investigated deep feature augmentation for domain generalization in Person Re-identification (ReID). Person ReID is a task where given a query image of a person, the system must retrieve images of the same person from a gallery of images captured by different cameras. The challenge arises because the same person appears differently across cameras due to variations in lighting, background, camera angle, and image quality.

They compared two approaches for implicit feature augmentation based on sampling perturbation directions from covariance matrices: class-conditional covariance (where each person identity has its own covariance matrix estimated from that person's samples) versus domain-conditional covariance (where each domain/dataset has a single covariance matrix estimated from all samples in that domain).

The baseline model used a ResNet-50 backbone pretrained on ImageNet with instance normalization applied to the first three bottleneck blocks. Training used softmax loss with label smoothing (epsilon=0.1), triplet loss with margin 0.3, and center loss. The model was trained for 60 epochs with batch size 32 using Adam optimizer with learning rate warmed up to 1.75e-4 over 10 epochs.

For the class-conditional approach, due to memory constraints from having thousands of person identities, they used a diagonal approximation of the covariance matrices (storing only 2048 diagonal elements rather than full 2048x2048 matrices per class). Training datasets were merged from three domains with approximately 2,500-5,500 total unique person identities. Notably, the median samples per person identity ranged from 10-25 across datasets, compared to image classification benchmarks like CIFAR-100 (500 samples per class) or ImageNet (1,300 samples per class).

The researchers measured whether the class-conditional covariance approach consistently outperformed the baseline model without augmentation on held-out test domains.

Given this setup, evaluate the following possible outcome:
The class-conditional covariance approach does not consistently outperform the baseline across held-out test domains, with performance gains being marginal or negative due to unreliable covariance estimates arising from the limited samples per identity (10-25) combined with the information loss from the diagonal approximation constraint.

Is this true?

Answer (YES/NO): YES